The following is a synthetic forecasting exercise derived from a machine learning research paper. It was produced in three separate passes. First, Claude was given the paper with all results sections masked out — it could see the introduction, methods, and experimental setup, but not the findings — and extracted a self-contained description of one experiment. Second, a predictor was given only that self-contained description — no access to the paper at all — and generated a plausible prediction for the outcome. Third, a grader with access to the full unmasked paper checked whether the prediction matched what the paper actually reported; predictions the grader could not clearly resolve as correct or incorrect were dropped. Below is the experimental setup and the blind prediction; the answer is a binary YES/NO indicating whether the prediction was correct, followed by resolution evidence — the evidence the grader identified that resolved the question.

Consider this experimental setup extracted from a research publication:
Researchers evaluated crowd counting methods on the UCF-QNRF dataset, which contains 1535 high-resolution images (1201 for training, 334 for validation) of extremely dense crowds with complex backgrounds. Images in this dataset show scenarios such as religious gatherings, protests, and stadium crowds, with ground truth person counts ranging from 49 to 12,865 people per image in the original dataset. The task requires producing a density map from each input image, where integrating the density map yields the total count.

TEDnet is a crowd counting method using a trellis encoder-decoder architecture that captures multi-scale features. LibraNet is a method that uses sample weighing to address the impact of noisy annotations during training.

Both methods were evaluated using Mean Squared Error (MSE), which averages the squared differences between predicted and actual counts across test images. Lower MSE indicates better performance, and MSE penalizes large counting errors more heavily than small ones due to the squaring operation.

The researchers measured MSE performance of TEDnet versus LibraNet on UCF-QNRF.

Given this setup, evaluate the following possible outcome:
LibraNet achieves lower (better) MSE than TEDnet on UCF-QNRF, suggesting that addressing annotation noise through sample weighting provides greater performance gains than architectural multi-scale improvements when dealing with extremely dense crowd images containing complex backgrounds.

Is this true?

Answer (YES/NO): YES